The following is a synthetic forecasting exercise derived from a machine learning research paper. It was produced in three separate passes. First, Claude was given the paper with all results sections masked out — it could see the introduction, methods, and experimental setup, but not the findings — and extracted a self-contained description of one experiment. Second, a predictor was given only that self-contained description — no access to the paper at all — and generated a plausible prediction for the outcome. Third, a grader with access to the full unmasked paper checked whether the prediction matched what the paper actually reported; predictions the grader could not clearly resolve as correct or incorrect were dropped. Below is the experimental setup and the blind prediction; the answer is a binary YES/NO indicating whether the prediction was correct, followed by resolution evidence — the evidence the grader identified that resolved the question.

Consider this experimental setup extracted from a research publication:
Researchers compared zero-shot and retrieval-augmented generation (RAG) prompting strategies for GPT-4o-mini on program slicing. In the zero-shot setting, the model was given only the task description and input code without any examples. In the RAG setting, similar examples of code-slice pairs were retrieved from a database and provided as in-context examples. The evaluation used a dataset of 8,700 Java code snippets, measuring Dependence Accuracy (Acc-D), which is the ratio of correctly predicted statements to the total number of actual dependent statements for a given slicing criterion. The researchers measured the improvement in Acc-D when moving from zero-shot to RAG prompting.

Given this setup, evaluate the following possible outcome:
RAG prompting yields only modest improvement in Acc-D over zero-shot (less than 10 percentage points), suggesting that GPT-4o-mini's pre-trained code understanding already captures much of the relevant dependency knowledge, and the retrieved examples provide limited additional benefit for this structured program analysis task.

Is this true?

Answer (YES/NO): NO